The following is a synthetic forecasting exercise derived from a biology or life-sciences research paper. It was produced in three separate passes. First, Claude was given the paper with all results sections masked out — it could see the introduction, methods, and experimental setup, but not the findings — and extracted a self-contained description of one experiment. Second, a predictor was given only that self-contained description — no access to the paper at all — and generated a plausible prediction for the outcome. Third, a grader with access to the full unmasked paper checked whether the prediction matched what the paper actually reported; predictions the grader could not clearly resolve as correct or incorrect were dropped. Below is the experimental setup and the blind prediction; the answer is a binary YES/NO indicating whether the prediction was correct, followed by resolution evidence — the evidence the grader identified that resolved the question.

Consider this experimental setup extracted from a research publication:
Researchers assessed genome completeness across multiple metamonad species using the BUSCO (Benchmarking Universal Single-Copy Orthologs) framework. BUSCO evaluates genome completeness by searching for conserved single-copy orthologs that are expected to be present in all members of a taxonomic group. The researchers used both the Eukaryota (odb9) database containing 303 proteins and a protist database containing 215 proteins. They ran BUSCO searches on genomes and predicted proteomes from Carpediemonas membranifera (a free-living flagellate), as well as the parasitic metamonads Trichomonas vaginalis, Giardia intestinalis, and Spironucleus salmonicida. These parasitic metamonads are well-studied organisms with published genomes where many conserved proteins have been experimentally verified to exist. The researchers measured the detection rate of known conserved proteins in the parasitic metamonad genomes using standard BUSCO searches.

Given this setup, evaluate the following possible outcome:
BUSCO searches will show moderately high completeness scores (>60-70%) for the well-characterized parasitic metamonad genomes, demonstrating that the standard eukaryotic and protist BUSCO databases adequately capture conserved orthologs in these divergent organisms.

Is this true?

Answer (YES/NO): NO